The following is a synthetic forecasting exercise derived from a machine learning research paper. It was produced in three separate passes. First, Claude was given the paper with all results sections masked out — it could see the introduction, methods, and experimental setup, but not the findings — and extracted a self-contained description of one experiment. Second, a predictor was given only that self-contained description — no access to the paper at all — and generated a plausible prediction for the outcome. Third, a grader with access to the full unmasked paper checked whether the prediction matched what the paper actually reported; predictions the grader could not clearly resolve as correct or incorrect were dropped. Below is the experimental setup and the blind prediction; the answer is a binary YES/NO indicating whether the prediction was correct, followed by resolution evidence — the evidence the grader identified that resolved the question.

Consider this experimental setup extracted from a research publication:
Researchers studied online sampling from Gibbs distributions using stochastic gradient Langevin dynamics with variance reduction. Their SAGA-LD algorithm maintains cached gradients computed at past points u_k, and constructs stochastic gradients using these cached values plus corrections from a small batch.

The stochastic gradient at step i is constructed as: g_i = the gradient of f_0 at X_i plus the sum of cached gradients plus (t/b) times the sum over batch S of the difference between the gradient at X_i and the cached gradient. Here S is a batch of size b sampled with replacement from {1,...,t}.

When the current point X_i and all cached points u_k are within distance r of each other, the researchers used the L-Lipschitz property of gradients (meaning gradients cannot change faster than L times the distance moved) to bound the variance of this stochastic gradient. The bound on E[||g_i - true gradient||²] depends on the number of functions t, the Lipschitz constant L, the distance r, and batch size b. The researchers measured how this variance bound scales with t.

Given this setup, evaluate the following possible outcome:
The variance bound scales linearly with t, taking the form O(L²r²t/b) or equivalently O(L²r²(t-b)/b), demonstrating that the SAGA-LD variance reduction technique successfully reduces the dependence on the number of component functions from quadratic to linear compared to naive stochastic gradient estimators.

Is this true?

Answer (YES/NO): NO